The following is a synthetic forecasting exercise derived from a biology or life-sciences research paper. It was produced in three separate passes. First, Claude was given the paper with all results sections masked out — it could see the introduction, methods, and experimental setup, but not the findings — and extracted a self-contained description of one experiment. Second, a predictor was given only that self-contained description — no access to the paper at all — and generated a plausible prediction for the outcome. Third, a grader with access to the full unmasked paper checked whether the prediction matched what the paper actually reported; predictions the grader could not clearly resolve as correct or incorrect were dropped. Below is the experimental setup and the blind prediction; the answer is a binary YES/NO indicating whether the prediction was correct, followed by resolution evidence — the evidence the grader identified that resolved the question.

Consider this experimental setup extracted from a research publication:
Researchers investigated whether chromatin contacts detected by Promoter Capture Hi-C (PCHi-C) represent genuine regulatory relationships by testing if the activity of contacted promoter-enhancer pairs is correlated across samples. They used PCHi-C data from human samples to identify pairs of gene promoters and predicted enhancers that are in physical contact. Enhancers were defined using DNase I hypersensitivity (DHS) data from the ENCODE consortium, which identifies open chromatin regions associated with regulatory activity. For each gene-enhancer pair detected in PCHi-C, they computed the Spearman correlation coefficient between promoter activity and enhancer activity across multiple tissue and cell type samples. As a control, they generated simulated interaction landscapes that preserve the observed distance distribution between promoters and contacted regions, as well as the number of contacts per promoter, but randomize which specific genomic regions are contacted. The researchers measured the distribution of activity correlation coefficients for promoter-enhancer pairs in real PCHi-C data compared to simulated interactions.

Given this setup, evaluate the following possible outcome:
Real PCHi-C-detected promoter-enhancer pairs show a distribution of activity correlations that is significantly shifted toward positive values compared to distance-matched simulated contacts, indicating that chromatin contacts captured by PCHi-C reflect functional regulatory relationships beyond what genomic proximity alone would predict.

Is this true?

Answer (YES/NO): YES